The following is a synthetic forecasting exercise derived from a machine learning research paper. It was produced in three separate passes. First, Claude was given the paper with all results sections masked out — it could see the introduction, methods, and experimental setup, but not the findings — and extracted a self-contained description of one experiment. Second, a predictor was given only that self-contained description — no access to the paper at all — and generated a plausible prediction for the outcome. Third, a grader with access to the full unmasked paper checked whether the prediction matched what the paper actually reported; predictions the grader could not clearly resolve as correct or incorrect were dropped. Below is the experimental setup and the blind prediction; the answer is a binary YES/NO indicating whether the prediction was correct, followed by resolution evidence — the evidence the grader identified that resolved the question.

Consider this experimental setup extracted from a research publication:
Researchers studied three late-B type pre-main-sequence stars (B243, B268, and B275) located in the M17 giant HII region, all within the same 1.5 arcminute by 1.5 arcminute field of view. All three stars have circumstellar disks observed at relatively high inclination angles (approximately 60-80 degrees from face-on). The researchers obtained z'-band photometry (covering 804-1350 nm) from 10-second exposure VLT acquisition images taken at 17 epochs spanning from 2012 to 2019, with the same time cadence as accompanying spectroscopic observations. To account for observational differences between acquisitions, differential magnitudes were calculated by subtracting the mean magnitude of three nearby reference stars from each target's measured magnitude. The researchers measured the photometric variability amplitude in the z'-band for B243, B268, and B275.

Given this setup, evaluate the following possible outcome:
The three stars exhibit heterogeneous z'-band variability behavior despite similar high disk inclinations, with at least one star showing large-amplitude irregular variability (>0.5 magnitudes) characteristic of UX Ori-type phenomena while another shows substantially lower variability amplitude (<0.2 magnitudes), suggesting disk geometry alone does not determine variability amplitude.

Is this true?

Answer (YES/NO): NO